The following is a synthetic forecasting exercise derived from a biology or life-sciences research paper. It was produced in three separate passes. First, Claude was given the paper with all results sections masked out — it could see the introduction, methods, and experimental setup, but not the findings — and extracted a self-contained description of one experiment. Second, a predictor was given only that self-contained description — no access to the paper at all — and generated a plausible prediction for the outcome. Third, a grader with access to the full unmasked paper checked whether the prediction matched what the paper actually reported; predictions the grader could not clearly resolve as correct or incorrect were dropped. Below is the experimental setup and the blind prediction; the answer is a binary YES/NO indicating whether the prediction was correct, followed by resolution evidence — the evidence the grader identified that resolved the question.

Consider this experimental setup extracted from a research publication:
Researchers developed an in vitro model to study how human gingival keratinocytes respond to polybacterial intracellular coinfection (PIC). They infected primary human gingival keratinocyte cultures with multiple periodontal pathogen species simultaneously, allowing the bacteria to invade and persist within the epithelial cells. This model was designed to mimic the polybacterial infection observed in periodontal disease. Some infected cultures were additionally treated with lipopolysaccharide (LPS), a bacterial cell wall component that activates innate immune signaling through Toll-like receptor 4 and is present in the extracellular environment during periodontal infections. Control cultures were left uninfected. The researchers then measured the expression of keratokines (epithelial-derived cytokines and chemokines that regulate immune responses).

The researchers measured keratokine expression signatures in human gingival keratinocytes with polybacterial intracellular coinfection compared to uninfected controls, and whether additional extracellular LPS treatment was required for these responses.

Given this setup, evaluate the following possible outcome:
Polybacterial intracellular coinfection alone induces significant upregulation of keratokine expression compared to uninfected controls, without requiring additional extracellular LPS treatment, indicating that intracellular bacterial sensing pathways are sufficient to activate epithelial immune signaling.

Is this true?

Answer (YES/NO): YES